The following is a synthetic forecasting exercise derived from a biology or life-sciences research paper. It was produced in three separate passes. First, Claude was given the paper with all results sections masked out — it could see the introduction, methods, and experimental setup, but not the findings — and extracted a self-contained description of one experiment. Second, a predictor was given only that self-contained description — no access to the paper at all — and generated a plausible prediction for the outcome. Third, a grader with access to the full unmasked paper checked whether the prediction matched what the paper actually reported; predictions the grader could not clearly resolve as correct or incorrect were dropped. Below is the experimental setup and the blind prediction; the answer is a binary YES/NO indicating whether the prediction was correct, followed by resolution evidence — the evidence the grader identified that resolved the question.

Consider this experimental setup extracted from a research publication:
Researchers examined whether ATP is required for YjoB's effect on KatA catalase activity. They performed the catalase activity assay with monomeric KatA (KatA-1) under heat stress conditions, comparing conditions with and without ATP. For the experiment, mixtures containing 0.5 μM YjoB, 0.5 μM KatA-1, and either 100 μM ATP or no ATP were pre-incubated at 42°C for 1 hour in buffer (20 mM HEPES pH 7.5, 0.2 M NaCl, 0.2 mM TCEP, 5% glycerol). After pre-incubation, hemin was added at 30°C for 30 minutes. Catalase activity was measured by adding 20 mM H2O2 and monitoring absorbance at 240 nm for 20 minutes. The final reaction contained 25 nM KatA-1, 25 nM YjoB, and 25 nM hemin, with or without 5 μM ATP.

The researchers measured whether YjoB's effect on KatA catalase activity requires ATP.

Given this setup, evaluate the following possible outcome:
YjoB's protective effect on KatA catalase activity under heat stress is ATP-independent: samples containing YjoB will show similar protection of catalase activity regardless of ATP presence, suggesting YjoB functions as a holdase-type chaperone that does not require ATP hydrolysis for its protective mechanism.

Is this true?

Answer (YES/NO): NO